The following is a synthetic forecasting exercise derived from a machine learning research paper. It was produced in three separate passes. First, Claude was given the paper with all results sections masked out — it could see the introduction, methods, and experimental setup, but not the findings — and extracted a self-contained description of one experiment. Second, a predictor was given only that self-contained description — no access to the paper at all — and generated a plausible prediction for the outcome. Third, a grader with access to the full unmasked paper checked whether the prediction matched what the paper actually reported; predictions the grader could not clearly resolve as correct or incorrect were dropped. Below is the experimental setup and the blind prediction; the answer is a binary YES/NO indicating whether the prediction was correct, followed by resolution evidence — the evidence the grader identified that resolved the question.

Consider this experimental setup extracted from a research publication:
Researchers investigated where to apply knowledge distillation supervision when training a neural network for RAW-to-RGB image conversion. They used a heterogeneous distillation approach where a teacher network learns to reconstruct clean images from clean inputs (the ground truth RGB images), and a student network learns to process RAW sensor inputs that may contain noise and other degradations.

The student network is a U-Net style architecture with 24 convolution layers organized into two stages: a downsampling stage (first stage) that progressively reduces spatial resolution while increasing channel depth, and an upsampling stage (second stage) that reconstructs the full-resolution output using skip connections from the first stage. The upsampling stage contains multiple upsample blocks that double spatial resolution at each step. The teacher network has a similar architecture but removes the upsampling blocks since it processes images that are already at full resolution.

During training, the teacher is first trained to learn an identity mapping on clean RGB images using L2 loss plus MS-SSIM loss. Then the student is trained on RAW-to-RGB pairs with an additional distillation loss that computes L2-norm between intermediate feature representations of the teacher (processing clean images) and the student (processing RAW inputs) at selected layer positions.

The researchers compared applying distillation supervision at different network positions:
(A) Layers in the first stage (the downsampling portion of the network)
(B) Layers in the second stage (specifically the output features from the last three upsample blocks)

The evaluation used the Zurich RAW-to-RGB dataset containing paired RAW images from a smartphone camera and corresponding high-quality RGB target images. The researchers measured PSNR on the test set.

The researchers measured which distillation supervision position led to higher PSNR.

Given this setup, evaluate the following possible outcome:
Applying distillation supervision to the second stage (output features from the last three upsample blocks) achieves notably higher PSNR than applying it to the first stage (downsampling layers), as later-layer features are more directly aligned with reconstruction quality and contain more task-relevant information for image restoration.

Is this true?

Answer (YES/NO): YES